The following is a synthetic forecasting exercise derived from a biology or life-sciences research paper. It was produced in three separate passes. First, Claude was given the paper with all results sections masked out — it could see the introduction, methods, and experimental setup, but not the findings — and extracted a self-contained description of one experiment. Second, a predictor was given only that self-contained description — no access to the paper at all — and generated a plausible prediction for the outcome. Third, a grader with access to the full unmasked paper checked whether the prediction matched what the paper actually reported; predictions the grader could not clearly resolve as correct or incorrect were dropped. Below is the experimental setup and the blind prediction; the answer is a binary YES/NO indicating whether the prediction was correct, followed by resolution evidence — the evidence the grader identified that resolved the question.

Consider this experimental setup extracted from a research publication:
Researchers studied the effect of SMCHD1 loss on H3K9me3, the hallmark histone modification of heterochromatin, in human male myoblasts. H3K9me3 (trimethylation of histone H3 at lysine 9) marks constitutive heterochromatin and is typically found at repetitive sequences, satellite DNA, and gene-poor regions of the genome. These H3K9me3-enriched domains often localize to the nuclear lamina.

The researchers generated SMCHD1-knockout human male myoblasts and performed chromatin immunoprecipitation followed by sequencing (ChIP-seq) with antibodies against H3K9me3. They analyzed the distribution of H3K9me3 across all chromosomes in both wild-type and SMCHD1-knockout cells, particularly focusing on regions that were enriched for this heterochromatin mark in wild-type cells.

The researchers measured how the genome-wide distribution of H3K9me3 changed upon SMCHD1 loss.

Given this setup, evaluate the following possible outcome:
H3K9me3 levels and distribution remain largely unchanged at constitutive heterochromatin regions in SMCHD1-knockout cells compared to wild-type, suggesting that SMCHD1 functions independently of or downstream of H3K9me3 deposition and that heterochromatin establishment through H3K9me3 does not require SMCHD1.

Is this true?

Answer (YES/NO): NO